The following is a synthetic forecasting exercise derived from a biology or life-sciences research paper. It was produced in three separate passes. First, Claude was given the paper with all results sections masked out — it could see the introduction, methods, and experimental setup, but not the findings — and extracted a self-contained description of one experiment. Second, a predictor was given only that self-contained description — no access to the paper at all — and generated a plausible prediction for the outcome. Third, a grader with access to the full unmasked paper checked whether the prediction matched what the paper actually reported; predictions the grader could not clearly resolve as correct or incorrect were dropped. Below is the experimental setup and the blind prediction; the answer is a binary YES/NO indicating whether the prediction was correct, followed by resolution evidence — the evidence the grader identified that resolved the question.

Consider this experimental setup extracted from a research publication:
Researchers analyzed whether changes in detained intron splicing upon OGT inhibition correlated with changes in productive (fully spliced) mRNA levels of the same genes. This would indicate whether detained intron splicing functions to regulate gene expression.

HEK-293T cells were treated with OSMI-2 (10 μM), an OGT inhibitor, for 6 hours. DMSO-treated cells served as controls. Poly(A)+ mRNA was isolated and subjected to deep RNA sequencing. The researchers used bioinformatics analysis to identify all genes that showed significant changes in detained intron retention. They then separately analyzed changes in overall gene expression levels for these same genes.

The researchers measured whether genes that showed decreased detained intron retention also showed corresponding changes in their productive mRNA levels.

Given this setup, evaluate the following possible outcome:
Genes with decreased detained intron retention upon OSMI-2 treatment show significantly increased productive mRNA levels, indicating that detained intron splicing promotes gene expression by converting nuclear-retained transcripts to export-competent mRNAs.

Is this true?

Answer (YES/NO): NO